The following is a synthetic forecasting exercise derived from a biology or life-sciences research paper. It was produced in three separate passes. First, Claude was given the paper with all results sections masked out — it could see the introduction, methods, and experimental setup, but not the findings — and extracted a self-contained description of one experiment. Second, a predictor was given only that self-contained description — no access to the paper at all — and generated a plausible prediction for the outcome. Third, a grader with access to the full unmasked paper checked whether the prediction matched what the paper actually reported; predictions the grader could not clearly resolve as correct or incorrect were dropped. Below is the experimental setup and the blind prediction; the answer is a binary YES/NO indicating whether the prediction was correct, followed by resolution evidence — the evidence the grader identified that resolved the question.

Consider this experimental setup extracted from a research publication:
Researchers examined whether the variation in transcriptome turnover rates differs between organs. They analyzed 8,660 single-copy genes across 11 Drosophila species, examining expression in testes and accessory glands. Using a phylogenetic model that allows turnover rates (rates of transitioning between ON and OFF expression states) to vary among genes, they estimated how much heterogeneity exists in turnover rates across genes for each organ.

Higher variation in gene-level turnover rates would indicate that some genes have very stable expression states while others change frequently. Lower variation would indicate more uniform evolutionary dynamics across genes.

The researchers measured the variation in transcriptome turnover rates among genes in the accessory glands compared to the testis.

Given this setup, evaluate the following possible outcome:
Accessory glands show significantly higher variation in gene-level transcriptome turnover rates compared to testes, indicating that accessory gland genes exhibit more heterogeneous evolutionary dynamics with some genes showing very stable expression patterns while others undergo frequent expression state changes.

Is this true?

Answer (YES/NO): YES